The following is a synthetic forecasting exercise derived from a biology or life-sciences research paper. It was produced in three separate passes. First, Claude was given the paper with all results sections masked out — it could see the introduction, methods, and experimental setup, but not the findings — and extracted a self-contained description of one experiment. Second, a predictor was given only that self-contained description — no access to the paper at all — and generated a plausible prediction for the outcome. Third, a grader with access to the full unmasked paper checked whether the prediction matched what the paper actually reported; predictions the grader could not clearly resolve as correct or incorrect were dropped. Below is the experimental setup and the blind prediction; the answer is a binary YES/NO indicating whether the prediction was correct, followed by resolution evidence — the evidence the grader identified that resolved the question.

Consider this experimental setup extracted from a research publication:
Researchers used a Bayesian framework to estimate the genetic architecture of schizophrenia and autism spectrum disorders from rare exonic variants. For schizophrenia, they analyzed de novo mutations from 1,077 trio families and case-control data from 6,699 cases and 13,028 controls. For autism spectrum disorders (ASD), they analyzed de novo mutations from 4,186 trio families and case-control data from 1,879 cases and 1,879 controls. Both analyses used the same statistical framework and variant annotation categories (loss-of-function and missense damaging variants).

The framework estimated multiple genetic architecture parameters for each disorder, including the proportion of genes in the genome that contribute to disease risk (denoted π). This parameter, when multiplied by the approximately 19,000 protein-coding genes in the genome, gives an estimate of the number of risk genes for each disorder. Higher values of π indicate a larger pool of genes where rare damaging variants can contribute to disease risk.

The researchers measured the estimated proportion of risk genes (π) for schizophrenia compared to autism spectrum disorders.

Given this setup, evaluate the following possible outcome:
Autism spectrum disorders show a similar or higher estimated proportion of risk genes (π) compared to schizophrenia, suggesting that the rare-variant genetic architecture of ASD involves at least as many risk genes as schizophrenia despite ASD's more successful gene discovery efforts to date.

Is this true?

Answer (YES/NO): NO